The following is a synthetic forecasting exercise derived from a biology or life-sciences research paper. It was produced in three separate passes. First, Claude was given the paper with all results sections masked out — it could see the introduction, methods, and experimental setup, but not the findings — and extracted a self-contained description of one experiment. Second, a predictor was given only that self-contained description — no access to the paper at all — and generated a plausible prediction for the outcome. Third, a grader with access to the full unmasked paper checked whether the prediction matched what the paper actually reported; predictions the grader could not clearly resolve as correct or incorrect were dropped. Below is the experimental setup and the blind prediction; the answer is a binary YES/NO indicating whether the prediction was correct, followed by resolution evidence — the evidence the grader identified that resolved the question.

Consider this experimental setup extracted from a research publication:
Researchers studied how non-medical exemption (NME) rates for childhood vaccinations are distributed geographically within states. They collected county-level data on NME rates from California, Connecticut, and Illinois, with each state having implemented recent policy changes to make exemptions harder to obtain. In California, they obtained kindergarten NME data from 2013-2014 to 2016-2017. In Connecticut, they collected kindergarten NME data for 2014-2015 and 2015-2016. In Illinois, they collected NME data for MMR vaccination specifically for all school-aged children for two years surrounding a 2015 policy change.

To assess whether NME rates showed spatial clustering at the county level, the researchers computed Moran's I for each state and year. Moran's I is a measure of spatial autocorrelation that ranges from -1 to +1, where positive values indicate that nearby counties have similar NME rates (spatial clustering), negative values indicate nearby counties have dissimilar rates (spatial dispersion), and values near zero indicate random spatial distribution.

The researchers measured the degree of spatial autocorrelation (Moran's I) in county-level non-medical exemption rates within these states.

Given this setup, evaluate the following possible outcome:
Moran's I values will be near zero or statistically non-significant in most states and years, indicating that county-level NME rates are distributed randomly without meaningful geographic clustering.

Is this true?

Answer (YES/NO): NO